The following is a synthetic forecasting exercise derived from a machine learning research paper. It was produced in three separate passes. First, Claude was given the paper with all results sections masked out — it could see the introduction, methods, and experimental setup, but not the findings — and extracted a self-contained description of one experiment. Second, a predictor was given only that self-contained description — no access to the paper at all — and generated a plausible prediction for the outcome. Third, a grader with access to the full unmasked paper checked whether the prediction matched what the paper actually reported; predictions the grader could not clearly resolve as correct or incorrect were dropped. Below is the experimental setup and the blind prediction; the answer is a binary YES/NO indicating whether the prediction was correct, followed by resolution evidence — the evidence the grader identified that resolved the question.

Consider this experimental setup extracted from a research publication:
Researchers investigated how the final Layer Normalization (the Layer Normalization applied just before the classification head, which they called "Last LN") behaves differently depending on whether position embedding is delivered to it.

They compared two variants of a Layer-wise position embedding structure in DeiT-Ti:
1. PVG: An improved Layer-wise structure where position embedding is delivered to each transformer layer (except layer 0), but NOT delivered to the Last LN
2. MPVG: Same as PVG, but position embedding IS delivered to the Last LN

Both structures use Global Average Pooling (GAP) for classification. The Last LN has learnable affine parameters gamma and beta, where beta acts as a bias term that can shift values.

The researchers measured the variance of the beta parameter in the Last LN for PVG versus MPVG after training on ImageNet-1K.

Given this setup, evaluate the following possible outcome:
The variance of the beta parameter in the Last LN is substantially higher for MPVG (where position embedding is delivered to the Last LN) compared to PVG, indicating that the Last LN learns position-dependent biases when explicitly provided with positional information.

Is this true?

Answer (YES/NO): NO